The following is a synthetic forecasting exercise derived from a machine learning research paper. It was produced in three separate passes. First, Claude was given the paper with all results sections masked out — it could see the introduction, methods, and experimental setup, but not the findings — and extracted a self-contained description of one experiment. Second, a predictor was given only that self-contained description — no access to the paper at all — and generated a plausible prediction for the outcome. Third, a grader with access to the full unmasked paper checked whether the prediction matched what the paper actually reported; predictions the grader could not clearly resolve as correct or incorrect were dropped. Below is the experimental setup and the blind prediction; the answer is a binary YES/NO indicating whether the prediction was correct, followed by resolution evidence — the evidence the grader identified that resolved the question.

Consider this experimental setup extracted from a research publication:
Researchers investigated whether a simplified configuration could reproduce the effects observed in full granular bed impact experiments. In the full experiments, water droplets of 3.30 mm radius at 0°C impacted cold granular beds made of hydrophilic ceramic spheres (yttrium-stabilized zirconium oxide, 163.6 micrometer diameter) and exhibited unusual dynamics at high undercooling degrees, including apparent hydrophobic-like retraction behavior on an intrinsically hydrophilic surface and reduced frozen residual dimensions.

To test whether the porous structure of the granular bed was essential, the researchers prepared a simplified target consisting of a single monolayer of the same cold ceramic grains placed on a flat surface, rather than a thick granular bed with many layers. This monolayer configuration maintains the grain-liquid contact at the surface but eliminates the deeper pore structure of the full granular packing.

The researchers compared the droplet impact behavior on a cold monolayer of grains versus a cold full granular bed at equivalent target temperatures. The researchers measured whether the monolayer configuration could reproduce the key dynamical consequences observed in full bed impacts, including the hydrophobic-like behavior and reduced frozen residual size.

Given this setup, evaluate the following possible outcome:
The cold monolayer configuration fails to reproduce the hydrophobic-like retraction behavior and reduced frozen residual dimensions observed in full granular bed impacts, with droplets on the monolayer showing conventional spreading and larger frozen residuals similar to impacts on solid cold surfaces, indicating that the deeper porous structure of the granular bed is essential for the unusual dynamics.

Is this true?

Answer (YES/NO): NO